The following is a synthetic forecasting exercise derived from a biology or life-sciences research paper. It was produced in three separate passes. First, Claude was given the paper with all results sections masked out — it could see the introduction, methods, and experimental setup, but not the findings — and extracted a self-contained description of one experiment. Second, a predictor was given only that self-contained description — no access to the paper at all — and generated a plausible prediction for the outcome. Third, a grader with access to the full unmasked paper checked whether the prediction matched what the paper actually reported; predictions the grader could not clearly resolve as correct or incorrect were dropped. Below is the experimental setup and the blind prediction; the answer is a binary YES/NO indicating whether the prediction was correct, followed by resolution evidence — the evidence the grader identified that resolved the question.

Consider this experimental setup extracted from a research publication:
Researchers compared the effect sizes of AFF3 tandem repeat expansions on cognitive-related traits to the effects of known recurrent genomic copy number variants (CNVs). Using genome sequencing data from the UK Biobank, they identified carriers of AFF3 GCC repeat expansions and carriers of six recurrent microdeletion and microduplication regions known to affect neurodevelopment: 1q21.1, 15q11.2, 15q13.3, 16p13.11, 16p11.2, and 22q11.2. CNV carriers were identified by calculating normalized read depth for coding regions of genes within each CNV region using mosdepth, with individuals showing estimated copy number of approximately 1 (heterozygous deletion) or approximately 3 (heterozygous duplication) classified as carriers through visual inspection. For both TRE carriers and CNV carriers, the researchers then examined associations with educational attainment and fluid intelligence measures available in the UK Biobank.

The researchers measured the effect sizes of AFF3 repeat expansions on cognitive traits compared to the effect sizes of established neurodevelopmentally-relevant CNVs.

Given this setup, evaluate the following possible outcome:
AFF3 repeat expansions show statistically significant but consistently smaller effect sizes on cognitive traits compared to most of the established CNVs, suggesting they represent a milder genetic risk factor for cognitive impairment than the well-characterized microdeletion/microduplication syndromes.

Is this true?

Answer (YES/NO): NO